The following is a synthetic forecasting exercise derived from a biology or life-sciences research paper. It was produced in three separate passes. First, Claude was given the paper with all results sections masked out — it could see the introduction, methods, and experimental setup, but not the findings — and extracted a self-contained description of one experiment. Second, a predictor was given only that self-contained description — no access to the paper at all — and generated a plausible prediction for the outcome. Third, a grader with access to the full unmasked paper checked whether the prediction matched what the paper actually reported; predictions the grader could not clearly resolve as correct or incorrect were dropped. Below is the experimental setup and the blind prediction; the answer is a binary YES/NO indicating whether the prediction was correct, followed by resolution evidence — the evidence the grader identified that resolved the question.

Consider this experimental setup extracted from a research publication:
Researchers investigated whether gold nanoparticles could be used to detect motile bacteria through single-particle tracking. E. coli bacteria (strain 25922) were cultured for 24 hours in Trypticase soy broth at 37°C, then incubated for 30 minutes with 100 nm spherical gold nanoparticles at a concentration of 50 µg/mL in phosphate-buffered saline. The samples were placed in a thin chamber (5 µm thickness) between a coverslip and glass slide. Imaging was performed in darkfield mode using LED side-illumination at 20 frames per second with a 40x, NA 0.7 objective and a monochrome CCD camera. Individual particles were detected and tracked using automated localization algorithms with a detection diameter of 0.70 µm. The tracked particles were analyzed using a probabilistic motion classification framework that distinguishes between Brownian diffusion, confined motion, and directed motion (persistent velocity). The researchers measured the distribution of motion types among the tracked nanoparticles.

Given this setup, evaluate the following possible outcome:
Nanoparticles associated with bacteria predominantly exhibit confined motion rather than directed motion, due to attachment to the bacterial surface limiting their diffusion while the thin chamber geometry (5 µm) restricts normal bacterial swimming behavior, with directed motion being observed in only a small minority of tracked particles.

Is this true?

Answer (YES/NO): NO